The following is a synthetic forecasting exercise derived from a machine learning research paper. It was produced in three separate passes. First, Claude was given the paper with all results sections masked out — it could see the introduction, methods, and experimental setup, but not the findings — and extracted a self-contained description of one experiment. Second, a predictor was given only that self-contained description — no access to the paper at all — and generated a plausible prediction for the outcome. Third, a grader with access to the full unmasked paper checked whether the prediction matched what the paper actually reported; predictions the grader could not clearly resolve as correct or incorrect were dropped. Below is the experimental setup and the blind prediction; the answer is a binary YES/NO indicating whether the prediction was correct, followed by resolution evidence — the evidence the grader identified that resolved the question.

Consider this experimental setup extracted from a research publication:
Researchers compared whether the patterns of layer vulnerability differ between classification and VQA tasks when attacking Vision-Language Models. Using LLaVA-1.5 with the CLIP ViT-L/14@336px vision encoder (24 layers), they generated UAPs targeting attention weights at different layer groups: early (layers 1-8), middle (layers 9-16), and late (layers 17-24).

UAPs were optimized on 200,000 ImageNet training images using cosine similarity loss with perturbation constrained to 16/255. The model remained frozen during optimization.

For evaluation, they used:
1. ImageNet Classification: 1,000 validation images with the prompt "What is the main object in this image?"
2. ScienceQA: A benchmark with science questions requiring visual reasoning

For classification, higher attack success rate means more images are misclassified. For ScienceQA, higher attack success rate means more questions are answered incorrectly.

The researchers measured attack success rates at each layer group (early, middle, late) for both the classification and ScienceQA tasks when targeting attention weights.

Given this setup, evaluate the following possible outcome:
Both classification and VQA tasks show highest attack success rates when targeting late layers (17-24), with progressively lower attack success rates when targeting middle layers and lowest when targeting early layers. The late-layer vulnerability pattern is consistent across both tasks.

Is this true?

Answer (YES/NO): NO